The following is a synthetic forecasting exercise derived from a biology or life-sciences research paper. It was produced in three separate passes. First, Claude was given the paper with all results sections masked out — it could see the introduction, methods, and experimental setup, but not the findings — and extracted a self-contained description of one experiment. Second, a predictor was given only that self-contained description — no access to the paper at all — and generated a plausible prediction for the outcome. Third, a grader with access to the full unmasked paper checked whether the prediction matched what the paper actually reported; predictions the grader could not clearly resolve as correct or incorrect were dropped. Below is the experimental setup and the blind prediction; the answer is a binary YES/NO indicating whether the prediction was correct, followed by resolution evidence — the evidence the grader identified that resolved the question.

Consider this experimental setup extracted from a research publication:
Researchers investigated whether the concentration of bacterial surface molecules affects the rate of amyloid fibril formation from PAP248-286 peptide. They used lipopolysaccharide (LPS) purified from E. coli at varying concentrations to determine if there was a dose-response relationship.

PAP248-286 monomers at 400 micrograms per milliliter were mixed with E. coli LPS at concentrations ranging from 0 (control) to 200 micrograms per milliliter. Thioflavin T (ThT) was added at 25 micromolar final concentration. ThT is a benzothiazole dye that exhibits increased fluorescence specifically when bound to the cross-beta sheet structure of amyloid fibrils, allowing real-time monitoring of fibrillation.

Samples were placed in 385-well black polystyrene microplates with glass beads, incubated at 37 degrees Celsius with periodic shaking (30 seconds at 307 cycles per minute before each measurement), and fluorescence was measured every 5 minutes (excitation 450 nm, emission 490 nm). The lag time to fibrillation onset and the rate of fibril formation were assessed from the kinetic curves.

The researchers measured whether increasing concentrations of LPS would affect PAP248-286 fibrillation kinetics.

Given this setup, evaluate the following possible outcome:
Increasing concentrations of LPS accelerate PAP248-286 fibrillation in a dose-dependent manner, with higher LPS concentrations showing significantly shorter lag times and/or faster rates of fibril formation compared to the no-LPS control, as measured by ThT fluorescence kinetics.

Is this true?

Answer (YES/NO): YES